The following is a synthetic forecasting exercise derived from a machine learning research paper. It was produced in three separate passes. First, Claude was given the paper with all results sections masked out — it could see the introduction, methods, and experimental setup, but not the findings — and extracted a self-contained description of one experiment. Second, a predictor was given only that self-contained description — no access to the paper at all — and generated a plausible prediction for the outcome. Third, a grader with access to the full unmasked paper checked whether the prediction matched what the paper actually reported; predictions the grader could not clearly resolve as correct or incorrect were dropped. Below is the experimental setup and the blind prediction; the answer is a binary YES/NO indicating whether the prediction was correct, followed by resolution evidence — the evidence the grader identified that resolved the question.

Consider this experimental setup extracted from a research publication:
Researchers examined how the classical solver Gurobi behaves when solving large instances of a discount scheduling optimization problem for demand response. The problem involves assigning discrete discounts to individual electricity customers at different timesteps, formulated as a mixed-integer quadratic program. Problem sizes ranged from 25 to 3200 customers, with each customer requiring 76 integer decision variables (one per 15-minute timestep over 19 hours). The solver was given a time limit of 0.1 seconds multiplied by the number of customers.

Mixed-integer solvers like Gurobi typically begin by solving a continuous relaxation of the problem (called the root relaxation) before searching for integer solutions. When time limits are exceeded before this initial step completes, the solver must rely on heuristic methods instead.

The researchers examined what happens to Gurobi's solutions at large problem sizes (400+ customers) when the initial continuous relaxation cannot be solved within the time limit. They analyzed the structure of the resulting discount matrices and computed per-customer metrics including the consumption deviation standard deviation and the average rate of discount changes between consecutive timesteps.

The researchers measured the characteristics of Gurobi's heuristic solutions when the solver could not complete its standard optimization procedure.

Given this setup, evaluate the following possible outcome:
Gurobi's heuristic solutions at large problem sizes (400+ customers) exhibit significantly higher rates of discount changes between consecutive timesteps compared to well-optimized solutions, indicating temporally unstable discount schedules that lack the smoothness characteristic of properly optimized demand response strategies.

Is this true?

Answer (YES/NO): YES